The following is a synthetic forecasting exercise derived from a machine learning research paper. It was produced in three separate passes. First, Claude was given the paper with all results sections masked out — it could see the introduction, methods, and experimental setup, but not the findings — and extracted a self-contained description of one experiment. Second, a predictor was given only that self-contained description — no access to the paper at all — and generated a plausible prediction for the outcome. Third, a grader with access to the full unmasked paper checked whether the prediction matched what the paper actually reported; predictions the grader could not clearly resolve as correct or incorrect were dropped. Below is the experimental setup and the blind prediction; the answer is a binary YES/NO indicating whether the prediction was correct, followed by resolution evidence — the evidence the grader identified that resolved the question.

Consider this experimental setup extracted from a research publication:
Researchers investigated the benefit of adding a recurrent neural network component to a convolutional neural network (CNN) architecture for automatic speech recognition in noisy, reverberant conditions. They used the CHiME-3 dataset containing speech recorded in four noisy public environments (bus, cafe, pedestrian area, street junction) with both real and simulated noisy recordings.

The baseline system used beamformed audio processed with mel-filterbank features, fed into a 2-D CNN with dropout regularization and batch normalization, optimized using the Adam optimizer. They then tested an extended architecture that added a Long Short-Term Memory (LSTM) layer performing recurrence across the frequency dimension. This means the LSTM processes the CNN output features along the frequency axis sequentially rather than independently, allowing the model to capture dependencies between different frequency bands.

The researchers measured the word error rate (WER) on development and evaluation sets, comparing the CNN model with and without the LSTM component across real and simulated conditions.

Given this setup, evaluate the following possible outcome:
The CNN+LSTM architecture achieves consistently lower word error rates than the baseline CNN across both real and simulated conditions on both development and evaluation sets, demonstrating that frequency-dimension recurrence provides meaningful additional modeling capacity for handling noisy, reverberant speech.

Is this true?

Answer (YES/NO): NO